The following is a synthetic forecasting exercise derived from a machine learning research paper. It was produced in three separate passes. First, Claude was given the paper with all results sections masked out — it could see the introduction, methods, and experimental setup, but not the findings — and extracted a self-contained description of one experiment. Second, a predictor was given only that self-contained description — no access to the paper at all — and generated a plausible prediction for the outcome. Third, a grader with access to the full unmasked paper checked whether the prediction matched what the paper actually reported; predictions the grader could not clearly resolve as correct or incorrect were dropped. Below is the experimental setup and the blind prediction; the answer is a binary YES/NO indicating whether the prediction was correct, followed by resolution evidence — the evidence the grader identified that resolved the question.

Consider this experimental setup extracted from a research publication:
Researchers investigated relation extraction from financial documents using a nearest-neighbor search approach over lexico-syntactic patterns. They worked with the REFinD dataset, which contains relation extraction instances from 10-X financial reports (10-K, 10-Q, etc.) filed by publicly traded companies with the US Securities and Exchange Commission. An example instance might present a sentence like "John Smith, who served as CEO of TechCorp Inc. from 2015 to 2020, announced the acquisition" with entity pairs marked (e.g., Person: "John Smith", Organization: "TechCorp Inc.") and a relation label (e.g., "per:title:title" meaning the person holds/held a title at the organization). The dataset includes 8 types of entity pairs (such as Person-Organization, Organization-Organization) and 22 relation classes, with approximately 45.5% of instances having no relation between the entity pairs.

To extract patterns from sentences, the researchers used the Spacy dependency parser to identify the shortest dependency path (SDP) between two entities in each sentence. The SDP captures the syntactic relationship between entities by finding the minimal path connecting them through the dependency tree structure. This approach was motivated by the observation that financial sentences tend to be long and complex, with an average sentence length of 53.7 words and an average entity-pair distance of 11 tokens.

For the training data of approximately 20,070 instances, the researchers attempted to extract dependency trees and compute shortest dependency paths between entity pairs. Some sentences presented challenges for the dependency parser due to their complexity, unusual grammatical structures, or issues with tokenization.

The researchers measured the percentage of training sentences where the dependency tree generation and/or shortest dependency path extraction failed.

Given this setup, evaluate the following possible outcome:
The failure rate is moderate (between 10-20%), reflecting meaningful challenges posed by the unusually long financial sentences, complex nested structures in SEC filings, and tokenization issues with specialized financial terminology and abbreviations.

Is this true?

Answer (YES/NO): YES